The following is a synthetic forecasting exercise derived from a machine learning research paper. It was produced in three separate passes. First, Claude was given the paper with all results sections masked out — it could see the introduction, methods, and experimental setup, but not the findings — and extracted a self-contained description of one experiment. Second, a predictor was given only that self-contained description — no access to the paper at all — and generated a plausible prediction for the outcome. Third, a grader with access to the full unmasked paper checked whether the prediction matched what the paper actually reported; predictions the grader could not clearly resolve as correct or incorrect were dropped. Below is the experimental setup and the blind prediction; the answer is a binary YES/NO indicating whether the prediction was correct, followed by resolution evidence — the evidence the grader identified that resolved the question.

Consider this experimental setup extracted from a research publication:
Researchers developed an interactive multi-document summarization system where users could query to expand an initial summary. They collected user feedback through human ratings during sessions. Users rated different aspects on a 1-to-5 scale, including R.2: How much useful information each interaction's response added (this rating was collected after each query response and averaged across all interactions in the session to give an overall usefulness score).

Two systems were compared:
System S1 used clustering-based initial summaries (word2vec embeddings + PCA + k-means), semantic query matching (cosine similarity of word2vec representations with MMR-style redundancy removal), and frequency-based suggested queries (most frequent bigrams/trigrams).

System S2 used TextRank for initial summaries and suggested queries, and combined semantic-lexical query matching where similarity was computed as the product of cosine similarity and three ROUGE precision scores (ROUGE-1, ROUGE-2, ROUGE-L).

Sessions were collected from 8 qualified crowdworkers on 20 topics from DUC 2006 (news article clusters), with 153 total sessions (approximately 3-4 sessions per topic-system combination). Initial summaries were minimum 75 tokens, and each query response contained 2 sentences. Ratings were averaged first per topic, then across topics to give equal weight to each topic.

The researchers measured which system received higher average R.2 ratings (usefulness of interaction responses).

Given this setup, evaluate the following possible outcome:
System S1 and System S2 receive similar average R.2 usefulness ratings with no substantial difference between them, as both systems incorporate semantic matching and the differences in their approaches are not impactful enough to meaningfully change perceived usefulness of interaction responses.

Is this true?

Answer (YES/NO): NO